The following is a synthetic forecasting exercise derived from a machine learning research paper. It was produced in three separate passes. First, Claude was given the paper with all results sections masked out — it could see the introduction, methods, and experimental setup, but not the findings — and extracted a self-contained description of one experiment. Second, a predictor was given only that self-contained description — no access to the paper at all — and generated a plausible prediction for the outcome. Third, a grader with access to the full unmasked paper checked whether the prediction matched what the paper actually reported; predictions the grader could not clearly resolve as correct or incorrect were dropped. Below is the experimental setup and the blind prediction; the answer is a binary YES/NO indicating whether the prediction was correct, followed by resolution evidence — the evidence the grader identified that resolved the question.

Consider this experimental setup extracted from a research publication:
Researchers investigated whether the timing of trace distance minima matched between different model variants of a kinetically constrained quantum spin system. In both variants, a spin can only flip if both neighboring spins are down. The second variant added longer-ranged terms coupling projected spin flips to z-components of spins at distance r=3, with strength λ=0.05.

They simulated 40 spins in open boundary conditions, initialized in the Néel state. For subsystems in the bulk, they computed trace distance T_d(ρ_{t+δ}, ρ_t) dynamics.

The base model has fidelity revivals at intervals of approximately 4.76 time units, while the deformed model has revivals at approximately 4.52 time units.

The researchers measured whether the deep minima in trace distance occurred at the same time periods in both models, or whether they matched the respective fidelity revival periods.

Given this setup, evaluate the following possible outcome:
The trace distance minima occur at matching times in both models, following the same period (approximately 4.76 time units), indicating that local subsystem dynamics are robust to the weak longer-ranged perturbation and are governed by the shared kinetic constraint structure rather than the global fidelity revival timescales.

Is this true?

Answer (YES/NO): NO